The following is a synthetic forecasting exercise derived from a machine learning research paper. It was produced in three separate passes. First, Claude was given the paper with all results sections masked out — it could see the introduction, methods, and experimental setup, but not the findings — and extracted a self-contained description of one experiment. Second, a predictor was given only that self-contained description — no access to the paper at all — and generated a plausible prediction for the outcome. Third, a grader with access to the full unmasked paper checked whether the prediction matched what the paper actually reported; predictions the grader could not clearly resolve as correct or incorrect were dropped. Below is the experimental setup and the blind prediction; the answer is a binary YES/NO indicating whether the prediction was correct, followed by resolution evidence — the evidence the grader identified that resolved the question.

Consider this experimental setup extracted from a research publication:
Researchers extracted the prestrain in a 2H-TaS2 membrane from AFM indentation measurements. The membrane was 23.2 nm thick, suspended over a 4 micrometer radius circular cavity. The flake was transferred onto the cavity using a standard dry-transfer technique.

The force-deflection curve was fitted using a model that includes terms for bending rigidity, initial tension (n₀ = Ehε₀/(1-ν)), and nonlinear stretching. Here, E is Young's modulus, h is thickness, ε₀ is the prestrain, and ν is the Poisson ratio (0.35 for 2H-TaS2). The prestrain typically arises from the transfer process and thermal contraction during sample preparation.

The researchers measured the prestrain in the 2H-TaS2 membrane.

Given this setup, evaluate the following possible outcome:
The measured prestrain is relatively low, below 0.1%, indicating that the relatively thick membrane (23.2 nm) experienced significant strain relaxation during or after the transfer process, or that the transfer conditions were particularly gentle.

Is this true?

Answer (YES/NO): NO